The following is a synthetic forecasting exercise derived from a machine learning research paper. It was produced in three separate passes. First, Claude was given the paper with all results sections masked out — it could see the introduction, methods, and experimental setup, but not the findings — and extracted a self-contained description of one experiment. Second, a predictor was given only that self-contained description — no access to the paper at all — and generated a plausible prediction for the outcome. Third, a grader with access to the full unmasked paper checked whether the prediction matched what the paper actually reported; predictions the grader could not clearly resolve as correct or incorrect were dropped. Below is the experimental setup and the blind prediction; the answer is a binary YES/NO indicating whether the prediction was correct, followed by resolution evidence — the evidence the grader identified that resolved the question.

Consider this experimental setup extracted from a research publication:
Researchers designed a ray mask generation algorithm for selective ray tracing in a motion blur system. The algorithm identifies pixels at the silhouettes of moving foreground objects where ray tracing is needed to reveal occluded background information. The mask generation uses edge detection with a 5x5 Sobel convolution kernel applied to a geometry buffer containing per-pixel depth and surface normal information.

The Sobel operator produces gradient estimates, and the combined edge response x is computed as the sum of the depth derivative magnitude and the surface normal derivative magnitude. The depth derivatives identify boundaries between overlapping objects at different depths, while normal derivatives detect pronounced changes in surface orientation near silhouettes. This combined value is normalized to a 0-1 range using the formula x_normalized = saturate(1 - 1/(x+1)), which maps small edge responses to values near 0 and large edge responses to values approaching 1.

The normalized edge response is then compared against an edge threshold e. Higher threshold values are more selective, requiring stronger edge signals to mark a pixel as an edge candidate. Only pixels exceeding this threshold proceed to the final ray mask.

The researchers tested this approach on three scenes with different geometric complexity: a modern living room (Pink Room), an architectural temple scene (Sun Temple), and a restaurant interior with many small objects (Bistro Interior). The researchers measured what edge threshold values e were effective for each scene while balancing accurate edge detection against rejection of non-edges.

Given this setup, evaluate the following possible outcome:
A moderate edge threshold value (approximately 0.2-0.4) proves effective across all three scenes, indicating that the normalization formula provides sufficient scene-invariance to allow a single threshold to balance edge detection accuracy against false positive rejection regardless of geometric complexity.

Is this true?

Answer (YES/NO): NO